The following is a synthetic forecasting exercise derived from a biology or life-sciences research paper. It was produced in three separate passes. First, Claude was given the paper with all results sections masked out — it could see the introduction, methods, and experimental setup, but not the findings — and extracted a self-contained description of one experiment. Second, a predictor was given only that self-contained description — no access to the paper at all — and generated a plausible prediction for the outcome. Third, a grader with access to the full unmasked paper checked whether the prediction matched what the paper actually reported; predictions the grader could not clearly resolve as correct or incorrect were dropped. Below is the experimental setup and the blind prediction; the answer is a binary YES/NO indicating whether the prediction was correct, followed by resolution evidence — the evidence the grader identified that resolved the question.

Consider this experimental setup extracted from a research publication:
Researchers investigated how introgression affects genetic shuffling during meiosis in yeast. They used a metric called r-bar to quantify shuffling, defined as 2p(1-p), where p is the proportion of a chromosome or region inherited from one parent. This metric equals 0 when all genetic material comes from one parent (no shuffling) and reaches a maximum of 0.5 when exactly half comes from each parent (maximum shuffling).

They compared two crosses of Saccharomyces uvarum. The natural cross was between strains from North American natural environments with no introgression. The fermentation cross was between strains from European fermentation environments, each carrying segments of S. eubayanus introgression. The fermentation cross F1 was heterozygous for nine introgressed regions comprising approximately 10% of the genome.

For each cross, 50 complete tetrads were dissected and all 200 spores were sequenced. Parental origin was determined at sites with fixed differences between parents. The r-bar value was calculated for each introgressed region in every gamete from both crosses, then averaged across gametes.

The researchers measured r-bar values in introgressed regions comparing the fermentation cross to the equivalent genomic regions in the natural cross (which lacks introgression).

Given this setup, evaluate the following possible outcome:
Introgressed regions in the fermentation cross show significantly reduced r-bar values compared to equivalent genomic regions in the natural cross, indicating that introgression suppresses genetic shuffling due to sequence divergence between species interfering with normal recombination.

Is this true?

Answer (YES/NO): YES